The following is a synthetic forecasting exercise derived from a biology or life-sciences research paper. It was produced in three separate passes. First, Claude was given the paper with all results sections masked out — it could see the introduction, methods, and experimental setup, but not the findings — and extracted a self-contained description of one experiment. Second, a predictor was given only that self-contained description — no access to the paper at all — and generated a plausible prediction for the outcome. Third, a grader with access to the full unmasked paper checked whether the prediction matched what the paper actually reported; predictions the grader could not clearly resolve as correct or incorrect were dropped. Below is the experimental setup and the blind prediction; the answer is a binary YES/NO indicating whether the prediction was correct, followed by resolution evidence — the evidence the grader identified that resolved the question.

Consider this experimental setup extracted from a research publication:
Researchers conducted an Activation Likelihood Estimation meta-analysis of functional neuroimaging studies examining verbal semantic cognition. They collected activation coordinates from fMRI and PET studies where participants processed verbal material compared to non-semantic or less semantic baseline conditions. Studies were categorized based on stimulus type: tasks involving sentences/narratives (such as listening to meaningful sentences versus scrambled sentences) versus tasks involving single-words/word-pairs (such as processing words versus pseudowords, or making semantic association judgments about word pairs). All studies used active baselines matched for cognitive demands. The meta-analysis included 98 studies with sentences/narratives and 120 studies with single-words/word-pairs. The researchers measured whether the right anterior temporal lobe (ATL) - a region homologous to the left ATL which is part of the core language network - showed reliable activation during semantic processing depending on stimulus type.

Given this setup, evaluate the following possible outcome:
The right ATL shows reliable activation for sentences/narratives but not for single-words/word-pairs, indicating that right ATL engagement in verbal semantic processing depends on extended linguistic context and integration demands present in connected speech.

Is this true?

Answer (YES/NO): NO